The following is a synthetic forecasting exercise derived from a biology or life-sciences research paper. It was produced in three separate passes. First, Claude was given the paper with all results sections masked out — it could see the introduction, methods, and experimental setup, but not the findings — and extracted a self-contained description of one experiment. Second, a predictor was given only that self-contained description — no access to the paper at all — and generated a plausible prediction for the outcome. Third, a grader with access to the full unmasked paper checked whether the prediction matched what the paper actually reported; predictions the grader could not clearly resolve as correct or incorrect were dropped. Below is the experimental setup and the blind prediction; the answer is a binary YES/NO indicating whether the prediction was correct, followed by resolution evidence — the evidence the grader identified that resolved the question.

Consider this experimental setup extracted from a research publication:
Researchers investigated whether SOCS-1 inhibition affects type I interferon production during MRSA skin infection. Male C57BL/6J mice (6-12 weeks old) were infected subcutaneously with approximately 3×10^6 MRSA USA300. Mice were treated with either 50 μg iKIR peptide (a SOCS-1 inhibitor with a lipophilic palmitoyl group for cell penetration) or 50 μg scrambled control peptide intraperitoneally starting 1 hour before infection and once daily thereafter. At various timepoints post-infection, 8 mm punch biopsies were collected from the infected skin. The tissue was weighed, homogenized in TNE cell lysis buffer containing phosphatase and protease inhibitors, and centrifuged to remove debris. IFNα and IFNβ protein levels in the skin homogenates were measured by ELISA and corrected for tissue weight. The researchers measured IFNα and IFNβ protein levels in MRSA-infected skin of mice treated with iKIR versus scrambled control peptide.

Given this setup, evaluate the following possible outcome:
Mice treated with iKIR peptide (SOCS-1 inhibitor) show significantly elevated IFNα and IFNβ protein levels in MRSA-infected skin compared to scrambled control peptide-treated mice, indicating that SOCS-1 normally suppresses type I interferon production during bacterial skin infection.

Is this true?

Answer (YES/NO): YES